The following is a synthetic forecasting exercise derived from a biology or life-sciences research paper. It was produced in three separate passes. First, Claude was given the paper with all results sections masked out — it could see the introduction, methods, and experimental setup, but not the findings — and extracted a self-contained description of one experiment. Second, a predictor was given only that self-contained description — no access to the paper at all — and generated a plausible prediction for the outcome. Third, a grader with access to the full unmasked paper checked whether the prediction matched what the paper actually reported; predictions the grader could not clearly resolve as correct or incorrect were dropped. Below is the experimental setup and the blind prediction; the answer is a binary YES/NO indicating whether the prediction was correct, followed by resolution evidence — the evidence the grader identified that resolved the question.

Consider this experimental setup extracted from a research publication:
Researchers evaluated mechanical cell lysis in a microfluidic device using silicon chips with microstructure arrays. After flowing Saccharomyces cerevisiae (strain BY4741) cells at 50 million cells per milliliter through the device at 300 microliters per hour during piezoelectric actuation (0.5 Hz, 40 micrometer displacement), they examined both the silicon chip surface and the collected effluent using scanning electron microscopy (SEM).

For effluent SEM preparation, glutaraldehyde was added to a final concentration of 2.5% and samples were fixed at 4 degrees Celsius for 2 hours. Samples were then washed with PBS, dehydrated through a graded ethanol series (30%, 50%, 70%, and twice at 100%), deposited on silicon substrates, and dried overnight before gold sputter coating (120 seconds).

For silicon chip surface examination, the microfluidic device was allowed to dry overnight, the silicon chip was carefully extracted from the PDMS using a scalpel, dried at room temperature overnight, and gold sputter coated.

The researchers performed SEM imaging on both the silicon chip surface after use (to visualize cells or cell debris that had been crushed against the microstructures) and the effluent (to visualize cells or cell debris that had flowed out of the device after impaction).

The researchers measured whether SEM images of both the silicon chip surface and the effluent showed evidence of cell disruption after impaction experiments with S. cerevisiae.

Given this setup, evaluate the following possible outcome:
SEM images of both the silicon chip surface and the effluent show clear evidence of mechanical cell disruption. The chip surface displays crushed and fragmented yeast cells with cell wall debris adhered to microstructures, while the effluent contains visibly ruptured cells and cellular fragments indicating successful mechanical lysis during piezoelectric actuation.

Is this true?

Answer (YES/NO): NO